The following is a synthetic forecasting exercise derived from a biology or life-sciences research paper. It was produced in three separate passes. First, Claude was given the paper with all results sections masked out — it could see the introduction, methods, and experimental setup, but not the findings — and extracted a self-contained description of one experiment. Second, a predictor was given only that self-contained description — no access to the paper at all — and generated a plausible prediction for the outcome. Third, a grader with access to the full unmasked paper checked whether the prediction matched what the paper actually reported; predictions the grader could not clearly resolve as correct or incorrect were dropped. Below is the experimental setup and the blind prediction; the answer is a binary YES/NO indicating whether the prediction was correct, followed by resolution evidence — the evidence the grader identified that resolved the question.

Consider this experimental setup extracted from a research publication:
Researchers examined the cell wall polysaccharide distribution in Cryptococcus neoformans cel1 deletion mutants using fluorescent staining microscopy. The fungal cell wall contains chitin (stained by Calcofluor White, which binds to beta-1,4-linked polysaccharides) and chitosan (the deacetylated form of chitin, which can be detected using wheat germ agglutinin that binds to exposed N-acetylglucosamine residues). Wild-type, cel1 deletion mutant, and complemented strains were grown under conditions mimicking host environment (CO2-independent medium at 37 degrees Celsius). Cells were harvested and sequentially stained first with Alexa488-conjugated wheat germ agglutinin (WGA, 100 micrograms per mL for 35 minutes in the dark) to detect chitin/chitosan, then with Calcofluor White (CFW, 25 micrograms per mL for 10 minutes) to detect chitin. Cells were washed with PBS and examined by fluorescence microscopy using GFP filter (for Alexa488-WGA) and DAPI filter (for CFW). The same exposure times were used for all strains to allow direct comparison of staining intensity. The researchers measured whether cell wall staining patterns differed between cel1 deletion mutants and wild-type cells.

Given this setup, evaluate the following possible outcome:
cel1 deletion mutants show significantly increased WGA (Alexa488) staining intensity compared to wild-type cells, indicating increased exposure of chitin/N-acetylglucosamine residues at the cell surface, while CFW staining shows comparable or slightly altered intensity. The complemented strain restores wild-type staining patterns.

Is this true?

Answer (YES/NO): NO